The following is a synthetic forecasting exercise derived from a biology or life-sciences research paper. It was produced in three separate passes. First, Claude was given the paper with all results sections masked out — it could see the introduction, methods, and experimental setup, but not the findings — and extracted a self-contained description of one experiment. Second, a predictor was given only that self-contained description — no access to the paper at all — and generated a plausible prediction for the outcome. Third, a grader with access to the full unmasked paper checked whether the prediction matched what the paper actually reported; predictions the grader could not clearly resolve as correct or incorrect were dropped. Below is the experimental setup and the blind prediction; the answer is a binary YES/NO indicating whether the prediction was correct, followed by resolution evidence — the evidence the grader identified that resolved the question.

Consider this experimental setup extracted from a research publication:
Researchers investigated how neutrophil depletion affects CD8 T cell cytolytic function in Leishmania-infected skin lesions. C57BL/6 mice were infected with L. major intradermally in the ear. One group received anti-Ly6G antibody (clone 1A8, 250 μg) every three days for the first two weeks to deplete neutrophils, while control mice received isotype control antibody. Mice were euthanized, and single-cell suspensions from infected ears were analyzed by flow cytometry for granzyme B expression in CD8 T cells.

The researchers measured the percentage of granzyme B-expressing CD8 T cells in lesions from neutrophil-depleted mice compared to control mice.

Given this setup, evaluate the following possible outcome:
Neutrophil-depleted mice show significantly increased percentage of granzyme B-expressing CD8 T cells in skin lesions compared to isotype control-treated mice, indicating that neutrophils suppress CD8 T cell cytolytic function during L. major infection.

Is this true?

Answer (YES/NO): NO